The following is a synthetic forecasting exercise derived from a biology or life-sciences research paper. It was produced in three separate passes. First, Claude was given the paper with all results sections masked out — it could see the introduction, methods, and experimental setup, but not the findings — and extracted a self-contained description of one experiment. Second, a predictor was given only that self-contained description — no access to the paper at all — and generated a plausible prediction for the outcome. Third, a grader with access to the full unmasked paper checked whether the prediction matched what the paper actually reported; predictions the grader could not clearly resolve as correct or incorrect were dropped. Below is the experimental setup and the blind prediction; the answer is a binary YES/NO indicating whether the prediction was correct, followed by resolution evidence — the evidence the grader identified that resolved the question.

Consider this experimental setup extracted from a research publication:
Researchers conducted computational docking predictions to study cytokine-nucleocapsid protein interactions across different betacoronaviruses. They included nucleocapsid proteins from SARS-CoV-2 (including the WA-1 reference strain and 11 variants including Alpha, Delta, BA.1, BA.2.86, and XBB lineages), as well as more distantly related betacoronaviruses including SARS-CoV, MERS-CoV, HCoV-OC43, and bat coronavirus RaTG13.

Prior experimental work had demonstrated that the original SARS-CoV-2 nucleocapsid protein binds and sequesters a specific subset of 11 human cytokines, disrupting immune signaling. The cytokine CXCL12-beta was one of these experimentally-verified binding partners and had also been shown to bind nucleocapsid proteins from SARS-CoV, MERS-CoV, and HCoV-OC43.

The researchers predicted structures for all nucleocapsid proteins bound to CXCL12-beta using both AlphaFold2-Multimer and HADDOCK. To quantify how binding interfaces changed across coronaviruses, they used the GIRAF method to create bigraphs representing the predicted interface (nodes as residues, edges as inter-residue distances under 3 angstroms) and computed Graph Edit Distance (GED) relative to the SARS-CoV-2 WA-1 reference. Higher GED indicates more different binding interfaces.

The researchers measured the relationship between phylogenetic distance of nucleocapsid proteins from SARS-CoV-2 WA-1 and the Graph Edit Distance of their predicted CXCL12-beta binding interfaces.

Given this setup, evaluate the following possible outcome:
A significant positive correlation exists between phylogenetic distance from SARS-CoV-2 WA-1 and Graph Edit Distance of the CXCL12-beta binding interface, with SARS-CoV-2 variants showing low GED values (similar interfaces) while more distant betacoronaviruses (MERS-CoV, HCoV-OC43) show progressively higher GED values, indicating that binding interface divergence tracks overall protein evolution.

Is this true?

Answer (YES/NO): NO